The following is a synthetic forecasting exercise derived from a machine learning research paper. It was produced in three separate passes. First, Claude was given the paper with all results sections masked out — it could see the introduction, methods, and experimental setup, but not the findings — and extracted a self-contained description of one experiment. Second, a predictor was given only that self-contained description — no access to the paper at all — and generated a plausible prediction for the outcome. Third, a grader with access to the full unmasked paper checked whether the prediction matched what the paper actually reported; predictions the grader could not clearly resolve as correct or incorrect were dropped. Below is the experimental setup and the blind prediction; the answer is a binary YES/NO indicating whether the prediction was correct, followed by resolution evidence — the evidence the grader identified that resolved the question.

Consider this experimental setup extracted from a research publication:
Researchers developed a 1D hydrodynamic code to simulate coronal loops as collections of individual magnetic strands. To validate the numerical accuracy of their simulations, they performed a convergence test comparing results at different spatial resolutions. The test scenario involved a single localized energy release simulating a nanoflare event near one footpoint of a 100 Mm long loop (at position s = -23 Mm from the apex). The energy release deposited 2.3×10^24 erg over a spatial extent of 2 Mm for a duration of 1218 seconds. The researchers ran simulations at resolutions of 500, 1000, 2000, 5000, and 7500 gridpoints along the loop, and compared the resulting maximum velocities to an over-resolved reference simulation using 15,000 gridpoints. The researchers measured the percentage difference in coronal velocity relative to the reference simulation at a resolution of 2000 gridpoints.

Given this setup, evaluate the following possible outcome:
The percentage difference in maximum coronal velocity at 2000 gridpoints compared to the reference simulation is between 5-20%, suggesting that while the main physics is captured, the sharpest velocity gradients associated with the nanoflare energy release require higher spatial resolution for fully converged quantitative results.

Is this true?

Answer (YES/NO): NO